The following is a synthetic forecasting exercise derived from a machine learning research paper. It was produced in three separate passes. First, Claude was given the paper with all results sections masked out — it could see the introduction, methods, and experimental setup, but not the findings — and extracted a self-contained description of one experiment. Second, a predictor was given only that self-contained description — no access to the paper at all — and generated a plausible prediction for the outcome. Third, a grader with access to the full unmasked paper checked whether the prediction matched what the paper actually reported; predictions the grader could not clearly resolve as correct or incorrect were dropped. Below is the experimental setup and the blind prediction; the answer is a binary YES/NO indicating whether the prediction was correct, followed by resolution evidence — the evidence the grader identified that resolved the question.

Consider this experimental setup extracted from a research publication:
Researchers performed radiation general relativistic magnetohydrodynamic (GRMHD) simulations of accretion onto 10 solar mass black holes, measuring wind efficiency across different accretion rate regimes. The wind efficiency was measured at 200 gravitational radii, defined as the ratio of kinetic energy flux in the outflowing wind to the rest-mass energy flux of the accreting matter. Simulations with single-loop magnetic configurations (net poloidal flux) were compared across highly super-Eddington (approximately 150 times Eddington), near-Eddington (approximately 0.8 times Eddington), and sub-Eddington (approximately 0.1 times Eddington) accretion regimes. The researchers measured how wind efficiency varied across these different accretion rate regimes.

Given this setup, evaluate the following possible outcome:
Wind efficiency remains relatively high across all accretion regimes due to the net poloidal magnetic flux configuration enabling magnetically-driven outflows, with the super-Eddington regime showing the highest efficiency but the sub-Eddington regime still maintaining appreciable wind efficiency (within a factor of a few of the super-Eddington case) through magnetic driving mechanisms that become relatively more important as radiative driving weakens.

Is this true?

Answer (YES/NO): NO